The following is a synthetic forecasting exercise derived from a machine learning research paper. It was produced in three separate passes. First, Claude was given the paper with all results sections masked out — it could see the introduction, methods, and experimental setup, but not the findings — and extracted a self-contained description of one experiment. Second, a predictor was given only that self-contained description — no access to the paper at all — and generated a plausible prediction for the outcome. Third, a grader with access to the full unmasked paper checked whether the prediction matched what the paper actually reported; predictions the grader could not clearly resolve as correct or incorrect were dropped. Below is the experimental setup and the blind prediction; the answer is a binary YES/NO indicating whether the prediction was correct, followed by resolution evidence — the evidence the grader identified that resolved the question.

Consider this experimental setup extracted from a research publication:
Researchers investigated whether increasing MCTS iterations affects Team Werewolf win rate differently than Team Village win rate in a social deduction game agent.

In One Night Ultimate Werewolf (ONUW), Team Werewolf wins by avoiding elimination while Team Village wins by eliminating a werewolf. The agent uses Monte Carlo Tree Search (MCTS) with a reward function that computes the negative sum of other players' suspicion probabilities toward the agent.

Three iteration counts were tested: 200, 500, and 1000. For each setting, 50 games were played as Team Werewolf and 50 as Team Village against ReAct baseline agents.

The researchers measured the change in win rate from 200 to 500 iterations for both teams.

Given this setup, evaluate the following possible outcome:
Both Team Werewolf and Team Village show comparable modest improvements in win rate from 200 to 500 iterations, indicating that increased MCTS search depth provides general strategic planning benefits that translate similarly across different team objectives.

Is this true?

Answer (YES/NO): NO